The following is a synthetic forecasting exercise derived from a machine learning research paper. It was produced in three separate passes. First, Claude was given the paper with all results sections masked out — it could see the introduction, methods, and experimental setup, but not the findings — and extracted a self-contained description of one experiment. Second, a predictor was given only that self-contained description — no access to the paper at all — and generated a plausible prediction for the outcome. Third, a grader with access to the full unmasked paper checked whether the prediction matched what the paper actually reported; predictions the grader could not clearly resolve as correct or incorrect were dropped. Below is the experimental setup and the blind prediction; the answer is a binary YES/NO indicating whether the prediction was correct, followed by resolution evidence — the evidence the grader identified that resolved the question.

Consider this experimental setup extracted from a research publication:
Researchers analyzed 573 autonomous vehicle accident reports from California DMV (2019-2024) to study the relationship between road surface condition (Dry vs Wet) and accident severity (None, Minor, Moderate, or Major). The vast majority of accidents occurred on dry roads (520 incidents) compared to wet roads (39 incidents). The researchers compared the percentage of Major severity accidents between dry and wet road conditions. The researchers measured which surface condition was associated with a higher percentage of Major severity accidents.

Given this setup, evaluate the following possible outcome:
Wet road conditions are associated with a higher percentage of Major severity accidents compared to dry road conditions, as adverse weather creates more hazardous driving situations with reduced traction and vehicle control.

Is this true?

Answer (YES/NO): YES